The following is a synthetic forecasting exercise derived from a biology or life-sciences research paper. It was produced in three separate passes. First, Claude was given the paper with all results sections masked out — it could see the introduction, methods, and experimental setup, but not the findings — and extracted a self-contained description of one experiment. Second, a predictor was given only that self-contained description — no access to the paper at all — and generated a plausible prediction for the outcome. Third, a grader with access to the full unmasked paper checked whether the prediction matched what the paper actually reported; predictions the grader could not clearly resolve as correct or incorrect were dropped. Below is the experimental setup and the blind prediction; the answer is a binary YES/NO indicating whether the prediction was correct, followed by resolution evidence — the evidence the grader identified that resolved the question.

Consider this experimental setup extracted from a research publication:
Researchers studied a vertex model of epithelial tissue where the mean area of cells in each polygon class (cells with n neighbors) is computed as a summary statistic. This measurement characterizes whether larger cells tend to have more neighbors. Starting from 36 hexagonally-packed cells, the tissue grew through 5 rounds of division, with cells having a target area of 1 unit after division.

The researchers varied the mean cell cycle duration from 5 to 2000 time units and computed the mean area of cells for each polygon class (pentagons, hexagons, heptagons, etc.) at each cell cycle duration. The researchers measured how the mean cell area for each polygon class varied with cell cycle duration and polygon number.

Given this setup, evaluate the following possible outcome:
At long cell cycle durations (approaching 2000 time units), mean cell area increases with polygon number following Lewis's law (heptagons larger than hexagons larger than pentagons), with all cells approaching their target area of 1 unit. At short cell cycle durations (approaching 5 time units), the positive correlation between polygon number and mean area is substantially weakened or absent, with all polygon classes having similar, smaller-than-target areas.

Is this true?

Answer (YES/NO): NO